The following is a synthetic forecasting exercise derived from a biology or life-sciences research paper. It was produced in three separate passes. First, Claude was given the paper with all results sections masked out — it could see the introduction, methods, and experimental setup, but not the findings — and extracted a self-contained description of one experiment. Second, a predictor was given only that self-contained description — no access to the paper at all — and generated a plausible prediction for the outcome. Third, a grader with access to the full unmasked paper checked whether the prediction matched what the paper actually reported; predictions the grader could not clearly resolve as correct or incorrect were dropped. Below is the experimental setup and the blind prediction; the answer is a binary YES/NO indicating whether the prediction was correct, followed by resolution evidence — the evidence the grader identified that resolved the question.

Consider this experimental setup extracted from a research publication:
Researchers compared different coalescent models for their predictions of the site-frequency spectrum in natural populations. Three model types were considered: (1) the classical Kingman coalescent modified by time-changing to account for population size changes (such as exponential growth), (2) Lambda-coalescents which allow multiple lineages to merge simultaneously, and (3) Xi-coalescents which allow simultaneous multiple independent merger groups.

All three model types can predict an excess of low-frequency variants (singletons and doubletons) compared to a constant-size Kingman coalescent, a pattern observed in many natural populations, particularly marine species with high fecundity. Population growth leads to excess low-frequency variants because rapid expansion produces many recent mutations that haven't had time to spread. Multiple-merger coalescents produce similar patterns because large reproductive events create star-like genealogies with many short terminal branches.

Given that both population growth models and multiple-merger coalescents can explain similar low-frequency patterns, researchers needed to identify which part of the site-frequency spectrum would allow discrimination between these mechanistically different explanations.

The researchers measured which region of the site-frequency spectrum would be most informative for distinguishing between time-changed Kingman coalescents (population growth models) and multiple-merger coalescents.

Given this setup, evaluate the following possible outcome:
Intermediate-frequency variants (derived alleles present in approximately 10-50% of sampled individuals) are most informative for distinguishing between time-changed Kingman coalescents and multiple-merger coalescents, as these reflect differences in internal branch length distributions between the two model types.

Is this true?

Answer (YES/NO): NO